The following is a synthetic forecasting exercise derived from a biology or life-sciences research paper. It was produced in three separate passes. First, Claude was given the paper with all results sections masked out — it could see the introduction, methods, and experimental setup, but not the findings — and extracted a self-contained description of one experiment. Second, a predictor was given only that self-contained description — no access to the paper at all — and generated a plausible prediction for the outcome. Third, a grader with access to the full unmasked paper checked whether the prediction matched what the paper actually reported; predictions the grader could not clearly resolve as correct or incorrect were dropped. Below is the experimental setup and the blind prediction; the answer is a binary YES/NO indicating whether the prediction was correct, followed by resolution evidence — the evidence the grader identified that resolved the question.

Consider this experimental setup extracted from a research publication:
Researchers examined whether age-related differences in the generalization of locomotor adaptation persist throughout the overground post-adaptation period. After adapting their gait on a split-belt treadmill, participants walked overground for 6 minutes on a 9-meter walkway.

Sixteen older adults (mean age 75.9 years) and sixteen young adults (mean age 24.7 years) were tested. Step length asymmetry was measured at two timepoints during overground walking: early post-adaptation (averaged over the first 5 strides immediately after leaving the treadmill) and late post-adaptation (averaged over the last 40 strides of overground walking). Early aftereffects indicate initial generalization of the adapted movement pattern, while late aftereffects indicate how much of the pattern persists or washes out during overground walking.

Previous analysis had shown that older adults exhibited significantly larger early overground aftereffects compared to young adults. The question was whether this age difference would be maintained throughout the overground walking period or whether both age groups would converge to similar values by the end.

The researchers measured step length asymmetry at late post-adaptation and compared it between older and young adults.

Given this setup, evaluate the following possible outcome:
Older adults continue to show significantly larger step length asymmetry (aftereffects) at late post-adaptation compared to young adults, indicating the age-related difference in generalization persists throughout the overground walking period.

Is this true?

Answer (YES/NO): NO